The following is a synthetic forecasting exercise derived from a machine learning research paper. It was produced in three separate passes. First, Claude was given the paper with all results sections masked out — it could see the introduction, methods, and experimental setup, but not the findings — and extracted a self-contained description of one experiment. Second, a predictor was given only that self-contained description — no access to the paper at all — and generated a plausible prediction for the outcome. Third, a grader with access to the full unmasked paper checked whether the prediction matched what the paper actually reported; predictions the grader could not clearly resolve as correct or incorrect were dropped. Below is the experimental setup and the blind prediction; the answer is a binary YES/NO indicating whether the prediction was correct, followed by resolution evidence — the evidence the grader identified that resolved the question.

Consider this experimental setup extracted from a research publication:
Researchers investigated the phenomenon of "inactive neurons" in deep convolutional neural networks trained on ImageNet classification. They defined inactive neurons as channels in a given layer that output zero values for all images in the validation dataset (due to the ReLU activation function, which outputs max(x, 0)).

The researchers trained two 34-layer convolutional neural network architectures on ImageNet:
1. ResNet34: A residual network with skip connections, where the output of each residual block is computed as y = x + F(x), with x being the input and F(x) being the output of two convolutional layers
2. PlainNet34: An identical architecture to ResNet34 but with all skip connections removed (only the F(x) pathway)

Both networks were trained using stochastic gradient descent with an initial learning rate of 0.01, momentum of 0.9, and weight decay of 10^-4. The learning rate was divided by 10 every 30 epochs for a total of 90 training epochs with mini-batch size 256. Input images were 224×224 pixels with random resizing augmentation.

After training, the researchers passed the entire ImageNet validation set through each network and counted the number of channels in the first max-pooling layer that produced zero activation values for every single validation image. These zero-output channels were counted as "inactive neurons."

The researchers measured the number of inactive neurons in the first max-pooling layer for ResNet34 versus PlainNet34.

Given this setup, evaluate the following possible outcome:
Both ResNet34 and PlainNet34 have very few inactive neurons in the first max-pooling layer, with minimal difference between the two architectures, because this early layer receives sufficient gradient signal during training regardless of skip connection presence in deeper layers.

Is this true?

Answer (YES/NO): NO